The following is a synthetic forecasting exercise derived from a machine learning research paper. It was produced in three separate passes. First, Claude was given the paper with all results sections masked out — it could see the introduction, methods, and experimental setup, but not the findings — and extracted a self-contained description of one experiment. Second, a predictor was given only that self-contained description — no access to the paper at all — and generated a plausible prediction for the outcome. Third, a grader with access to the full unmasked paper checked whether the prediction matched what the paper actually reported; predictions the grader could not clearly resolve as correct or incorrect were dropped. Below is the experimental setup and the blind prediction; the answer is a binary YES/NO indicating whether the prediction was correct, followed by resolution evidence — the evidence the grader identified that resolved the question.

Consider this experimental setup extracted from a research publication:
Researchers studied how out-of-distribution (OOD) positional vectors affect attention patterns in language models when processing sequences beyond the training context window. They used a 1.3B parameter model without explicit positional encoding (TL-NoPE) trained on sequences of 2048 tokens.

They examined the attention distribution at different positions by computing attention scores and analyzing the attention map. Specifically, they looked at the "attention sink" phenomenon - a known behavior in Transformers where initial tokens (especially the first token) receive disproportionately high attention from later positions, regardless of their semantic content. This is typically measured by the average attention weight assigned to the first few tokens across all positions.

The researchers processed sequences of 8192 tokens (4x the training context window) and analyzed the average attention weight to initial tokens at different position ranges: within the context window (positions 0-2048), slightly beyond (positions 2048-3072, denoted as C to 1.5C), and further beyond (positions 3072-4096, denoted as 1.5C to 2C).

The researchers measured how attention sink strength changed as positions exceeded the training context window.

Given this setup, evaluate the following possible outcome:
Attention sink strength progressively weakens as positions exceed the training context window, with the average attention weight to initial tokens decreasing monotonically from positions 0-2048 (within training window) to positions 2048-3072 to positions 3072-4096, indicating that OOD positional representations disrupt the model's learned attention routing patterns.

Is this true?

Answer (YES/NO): YES